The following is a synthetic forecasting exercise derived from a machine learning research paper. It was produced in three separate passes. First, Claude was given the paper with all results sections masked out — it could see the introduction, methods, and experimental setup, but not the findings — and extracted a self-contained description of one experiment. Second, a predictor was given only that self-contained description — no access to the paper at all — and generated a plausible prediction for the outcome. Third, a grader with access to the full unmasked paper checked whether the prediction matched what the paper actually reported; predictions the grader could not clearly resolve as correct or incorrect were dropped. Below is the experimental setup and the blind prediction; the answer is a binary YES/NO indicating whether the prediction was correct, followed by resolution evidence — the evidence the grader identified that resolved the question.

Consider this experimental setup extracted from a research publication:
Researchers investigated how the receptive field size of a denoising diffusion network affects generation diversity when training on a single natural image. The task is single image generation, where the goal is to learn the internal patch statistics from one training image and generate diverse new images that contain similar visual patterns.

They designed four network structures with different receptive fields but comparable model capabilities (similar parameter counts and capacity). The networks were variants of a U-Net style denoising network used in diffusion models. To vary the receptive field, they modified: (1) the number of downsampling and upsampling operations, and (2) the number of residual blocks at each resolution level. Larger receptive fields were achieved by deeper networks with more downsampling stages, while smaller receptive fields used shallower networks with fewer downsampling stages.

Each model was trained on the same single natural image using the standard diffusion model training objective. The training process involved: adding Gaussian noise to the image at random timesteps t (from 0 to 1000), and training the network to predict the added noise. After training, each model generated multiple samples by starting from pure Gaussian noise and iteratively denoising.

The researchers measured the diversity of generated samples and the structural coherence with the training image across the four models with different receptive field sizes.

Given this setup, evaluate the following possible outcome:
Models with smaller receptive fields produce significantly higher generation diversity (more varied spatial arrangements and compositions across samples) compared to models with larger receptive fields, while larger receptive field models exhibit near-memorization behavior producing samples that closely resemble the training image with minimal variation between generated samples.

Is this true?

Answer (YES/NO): YES